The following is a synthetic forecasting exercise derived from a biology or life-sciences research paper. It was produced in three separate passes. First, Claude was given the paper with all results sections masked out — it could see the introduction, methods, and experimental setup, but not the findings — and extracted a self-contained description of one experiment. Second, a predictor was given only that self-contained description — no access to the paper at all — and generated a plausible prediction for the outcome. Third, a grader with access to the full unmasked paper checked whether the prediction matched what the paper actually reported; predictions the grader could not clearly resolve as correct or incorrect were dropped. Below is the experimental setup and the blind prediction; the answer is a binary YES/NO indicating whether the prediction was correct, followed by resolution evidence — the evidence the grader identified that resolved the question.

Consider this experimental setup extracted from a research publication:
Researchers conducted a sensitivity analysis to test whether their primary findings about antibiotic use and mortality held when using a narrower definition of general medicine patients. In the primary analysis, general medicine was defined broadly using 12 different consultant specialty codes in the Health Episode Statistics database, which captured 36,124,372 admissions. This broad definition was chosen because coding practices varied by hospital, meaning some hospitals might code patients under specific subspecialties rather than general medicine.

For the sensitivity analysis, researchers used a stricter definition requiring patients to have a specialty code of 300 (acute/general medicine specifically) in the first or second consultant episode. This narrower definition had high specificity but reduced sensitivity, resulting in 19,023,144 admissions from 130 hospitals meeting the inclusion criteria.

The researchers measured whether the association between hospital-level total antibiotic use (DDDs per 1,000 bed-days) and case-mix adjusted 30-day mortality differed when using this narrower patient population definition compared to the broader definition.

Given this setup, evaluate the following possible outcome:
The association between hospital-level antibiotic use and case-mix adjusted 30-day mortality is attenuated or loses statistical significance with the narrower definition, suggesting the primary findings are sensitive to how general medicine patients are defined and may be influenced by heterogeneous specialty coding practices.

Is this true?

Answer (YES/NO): NO